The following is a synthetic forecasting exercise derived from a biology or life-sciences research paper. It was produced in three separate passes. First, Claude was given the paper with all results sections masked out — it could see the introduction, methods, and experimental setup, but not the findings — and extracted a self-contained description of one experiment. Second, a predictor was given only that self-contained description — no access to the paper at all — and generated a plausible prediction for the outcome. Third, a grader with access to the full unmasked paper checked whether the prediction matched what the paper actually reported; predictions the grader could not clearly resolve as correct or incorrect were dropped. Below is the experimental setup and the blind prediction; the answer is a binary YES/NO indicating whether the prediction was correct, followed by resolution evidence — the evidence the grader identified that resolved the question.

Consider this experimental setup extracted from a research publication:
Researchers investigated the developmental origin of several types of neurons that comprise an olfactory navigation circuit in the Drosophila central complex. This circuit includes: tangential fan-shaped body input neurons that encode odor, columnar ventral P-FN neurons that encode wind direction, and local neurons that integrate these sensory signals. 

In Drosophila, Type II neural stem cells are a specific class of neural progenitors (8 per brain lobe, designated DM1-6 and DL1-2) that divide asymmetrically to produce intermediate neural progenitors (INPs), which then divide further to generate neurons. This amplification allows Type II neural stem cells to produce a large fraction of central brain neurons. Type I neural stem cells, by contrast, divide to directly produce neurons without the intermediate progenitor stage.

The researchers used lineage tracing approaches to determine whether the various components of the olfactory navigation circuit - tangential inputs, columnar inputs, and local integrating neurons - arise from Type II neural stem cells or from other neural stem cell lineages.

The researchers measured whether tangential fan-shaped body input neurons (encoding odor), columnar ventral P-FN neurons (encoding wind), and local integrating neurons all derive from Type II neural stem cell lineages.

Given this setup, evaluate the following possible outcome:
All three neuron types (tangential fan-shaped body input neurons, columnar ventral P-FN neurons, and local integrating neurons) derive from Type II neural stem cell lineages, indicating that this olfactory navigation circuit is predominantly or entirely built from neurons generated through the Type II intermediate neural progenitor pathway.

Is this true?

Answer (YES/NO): YES